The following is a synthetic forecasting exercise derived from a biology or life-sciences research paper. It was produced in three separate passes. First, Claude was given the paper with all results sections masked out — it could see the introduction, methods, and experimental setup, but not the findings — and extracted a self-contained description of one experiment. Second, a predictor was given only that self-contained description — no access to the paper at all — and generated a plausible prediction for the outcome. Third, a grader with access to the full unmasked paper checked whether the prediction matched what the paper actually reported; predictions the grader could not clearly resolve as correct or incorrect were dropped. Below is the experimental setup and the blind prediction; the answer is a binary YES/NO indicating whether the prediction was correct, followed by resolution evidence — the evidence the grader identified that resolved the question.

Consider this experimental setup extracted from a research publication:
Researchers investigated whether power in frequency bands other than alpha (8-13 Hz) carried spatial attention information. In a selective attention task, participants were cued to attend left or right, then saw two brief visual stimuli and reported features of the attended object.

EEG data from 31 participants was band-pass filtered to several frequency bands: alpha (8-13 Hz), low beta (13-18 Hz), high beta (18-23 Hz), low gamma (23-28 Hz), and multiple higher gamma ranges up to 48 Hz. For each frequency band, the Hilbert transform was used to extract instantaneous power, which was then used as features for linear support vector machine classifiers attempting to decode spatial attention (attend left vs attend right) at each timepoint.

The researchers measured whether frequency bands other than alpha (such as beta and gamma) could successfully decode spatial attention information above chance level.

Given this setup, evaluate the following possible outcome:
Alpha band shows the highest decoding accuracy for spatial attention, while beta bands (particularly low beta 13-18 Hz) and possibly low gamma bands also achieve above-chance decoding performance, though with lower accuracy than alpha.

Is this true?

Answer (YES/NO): NO